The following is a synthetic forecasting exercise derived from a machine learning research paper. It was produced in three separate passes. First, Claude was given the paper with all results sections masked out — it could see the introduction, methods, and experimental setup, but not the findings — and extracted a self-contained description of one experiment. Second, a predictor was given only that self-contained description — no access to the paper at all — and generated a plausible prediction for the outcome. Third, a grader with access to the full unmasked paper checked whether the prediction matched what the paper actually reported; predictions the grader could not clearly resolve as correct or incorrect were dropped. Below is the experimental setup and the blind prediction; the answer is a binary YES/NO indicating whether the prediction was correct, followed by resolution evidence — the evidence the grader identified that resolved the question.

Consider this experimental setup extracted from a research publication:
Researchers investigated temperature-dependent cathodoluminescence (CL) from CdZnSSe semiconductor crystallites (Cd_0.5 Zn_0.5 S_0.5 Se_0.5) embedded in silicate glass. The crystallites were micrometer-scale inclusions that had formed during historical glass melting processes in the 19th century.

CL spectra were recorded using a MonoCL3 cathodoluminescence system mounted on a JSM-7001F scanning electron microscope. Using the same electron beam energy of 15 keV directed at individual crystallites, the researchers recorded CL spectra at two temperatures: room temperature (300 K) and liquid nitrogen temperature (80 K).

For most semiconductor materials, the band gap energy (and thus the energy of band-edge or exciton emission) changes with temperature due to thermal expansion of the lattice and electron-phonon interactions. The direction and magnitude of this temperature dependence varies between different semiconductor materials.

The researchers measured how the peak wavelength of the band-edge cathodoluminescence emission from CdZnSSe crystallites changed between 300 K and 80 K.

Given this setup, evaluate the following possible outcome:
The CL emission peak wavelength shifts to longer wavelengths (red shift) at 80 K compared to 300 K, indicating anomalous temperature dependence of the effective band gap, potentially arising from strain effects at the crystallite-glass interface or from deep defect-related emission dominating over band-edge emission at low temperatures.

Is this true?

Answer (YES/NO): NO